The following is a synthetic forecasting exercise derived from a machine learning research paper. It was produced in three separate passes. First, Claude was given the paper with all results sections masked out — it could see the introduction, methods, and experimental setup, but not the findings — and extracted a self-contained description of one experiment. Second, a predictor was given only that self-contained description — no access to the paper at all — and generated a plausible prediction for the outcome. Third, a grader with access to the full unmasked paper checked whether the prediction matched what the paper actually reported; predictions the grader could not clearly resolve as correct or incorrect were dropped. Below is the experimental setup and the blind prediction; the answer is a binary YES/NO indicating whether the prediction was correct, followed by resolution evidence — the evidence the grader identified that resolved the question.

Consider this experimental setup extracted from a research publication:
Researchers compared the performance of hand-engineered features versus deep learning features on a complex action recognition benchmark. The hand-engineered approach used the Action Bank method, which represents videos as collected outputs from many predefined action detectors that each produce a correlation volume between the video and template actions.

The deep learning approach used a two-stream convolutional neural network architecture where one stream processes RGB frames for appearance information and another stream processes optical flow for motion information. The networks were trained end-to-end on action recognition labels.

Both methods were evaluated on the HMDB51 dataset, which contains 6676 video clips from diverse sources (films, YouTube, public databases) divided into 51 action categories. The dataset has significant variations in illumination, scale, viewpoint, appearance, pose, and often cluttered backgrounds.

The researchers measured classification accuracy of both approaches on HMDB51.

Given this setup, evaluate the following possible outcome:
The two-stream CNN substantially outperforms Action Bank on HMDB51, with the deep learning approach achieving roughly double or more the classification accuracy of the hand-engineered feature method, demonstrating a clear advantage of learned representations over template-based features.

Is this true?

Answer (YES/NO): YES